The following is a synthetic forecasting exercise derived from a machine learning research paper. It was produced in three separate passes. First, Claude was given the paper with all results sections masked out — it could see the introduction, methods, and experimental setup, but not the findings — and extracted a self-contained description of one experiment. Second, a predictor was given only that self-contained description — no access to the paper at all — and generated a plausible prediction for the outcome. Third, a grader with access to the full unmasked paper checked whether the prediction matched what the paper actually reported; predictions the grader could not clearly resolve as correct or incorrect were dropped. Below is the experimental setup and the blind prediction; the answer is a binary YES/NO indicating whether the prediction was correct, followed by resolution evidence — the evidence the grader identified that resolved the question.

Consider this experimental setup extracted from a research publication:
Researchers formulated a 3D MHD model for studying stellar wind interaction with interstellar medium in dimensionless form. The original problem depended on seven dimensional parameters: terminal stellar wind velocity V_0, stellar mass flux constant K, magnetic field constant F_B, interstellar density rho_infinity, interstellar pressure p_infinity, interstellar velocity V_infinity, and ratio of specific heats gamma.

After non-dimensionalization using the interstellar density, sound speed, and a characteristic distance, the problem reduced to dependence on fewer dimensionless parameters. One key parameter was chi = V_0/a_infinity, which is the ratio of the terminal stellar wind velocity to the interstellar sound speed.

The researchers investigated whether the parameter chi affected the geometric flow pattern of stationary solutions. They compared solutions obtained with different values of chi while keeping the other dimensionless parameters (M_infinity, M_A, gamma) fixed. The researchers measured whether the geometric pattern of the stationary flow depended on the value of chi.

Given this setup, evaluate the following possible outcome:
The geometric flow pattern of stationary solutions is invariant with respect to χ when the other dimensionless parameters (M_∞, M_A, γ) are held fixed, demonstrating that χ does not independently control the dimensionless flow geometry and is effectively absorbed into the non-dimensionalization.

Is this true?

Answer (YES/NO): YES